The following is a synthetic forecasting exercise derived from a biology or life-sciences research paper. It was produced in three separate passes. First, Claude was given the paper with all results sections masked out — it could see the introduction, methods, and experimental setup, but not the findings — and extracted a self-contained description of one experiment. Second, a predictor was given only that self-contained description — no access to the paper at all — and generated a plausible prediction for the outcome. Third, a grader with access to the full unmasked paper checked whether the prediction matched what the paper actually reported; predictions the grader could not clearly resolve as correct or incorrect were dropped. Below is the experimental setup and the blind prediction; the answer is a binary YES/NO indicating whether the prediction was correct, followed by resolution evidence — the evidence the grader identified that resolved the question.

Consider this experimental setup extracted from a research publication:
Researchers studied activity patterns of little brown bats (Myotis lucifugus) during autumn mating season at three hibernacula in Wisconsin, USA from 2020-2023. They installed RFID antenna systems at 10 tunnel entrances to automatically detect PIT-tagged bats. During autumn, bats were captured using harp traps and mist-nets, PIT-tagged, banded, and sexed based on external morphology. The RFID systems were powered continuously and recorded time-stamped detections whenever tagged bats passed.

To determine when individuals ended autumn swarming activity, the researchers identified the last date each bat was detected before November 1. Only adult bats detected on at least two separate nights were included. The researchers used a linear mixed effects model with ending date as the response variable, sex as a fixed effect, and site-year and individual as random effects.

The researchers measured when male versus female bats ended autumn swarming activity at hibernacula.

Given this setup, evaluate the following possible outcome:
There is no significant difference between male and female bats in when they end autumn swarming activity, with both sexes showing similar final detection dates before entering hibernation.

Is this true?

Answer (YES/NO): NO